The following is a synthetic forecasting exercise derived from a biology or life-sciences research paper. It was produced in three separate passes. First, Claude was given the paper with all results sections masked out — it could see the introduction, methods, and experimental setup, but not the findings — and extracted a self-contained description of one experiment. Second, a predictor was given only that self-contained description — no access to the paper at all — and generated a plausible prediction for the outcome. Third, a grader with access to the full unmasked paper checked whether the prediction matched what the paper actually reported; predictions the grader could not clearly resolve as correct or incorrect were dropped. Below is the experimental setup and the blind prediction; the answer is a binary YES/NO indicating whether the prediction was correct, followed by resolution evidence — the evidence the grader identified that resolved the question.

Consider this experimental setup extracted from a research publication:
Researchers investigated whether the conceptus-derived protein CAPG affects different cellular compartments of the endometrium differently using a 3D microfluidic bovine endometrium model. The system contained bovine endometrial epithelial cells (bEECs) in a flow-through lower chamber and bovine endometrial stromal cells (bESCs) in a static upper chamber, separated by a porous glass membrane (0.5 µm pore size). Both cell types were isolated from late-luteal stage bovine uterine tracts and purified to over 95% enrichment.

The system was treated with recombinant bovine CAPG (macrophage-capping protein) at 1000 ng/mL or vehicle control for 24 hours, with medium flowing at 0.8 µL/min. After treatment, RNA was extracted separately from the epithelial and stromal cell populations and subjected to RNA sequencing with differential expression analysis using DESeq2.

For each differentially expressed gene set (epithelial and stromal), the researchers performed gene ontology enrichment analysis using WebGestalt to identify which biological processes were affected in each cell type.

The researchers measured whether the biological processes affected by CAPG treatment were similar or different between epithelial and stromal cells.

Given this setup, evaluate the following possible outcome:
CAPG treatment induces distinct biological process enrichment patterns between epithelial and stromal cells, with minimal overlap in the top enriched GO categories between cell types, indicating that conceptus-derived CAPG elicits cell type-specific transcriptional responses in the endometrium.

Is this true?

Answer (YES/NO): YES